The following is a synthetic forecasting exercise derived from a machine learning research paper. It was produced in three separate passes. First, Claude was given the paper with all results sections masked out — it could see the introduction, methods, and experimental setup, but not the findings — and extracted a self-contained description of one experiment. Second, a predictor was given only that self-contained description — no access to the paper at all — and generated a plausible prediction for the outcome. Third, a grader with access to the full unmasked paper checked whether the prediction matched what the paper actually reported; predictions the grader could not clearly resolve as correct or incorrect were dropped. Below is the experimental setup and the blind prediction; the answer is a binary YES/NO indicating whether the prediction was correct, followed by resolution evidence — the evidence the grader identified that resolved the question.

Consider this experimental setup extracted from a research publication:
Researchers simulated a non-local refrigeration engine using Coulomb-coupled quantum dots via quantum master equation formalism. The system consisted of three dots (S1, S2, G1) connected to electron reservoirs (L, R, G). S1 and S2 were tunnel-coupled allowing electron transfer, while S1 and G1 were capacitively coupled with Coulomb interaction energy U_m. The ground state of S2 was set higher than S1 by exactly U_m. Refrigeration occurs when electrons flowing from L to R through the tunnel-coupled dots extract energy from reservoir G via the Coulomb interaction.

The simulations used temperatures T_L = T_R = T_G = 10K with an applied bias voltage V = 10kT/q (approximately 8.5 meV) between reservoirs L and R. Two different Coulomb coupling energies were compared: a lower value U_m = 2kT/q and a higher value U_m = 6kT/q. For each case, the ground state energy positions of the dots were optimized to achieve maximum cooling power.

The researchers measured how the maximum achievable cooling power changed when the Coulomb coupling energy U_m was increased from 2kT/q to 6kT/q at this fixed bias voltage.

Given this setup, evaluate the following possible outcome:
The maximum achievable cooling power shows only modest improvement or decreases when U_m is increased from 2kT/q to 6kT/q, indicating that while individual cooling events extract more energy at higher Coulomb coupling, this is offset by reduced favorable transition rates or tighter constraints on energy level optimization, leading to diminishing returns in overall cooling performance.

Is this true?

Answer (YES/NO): YES